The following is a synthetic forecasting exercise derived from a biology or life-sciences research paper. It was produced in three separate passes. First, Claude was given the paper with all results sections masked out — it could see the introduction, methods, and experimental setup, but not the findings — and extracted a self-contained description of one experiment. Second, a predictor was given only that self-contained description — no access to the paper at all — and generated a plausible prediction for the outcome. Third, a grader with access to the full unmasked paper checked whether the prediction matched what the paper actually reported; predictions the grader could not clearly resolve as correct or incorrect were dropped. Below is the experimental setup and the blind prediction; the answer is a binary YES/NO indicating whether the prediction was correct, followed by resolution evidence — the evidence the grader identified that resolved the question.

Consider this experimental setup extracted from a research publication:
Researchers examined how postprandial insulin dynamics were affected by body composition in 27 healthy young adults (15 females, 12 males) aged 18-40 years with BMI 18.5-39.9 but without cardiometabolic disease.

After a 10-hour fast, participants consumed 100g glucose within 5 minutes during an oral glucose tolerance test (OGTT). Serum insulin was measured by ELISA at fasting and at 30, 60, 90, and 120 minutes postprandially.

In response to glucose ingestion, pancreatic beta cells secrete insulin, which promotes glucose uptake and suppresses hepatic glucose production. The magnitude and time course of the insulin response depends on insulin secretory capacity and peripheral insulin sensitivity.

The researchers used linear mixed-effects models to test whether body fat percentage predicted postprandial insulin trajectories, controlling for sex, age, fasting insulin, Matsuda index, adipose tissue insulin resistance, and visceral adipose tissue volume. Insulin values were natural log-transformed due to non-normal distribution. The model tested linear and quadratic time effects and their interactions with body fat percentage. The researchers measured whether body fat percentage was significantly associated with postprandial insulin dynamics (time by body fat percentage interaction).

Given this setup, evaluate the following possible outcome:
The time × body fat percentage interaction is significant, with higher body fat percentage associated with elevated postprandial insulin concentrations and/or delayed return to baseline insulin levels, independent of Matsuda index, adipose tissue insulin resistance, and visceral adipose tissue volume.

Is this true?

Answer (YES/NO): NO